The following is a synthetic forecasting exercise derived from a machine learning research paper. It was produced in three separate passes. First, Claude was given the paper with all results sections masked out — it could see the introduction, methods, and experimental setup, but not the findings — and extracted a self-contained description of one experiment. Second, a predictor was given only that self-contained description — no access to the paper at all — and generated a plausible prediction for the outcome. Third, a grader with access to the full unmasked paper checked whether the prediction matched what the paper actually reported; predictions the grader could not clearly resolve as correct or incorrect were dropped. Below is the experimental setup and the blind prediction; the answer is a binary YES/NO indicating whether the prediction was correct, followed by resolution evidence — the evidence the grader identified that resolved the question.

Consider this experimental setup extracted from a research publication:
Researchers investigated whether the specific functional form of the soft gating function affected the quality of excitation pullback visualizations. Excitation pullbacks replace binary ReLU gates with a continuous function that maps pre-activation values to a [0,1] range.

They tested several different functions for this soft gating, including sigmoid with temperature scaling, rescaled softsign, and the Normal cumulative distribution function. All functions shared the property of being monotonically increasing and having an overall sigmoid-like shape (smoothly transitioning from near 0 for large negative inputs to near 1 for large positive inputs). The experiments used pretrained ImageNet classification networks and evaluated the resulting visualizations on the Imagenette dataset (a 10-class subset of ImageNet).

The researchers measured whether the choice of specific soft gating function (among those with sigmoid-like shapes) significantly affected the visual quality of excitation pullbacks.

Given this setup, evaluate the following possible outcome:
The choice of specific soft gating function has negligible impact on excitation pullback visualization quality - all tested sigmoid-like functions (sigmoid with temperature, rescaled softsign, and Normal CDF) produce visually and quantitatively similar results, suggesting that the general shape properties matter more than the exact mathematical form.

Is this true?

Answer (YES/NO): YES